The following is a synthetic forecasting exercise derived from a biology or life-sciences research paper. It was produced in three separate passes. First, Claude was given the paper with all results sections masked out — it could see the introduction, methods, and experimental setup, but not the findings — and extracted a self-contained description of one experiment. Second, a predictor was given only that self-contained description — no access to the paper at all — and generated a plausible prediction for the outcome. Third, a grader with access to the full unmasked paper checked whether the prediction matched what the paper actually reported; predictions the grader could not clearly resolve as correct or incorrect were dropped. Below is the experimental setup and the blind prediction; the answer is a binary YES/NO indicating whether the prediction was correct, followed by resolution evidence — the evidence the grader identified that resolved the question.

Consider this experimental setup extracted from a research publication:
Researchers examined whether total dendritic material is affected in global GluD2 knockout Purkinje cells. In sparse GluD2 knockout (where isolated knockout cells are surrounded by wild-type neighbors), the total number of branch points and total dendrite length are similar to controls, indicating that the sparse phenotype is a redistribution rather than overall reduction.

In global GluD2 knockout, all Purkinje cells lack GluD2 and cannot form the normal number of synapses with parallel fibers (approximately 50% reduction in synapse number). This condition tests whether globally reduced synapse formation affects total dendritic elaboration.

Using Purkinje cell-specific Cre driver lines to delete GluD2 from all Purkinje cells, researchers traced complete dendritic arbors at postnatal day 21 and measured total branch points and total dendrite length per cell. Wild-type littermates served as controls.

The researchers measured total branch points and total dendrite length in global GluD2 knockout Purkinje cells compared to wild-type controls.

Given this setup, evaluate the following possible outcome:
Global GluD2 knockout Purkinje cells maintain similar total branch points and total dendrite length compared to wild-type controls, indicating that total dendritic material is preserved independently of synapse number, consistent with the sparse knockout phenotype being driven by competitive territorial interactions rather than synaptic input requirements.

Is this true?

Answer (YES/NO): YES